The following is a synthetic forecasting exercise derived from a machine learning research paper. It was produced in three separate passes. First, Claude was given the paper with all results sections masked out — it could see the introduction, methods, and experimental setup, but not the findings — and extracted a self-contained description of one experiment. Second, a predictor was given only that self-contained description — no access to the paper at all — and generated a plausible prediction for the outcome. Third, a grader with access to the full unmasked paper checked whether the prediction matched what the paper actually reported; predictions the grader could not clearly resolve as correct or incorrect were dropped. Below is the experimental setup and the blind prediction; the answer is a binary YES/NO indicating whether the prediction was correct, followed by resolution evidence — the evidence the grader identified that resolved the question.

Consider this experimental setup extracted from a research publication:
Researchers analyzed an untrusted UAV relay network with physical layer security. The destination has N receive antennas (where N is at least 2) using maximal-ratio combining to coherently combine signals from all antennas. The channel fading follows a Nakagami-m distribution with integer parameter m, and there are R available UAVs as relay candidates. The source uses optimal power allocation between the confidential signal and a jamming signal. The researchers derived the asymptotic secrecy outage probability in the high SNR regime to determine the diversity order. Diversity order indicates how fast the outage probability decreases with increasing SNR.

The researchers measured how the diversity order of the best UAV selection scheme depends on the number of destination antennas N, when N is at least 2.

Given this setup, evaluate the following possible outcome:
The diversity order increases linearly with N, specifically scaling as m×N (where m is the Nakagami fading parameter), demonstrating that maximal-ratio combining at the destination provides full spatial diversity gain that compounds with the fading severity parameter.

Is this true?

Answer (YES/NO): NO